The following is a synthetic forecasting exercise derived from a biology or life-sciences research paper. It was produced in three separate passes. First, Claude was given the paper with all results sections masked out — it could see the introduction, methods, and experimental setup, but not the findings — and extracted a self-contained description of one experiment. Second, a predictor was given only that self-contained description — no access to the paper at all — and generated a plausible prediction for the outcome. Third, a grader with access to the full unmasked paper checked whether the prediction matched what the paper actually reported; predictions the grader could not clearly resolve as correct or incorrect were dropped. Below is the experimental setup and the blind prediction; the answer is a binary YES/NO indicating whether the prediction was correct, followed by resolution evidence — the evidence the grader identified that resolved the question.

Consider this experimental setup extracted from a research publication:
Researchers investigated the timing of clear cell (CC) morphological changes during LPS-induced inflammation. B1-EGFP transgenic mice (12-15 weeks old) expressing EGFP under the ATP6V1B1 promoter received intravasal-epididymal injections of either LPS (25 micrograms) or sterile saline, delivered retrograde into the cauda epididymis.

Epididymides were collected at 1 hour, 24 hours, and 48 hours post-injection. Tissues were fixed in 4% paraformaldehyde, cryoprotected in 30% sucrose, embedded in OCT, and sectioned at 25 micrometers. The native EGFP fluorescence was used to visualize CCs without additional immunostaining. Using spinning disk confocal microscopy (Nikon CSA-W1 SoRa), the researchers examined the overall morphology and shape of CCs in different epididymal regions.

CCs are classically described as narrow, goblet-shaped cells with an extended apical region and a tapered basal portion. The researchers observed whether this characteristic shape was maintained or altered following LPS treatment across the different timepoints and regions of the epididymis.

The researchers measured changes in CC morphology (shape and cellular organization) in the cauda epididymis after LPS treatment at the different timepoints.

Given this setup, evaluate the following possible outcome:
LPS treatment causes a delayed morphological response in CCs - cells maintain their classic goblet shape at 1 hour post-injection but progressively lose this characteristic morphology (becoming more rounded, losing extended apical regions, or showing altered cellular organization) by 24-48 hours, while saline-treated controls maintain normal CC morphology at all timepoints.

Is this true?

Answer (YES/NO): NO